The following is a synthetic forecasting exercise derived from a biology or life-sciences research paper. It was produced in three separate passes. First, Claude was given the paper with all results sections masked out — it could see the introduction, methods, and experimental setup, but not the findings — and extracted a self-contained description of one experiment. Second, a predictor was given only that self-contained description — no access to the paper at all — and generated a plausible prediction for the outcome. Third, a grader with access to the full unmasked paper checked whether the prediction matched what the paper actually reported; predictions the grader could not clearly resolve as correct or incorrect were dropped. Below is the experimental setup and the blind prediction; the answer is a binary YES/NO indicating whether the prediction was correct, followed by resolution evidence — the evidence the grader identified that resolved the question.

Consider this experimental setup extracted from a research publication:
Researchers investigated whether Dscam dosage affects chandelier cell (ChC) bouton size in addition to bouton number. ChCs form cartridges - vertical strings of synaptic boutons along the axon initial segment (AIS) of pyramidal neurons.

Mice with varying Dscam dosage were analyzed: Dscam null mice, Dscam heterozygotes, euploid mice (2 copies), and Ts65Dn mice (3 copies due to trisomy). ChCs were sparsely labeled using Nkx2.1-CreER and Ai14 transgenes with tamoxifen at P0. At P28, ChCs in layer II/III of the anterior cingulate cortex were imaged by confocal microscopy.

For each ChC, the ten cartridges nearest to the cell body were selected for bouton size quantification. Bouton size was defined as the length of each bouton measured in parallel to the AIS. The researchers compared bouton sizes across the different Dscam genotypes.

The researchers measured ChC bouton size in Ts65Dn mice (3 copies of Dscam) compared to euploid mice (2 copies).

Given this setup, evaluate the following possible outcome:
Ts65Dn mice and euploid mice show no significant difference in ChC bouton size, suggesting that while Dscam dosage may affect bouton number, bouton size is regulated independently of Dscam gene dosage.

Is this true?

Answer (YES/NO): NO